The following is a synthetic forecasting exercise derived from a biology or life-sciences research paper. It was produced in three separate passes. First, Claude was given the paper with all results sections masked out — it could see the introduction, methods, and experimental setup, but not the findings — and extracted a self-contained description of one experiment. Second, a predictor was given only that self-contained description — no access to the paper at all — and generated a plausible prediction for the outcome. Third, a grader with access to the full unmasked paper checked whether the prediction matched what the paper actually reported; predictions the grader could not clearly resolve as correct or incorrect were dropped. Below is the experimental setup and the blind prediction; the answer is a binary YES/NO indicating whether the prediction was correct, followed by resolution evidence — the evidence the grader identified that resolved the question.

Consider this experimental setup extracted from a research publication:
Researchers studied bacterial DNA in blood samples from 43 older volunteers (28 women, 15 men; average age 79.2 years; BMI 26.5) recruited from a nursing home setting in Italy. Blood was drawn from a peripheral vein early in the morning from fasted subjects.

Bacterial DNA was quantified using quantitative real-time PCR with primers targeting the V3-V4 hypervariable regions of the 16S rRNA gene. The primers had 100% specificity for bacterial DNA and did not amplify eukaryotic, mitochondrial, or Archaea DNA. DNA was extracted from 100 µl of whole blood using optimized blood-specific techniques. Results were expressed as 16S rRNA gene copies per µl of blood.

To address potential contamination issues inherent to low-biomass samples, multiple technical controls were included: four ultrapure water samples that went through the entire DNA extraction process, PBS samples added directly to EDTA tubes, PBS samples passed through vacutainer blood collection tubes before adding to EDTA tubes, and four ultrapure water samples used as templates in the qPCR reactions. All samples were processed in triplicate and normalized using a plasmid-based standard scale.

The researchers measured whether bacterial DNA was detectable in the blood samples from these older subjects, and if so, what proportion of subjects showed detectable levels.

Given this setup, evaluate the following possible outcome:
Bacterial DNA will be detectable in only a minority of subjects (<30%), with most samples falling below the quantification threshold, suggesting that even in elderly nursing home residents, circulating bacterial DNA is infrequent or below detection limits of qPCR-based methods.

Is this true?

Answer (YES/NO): NO